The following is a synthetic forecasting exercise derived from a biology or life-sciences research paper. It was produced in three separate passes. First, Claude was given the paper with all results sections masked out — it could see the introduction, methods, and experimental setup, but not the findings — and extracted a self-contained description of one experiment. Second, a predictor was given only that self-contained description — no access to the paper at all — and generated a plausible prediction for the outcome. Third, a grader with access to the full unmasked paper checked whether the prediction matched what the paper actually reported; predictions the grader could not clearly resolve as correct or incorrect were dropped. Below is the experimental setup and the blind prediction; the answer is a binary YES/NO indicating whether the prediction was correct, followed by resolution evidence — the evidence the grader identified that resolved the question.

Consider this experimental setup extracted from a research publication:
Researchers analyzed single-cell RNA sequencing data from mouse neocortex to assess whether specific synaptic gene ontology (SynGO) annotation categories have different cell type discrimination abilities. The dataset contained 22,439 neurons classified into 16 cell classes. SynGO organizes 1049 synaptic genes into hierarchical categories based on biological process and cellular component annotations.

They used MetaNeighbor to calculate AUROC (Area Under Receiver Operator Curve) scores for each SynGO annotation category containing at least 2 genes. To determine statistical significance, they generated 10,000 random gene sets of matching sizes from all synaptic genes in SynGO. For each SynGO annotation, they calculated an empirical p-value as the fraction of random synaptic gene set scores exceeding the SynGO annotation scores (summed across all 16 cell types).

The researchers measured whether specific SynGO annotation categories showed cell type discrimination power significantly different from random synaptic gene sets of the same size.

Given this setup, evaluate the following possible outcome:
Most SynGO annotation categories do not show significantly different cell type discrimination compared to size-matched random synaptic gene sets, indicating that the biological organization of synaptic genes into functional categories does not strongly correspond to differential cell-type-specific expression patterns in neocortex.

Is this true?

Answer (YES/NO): NO